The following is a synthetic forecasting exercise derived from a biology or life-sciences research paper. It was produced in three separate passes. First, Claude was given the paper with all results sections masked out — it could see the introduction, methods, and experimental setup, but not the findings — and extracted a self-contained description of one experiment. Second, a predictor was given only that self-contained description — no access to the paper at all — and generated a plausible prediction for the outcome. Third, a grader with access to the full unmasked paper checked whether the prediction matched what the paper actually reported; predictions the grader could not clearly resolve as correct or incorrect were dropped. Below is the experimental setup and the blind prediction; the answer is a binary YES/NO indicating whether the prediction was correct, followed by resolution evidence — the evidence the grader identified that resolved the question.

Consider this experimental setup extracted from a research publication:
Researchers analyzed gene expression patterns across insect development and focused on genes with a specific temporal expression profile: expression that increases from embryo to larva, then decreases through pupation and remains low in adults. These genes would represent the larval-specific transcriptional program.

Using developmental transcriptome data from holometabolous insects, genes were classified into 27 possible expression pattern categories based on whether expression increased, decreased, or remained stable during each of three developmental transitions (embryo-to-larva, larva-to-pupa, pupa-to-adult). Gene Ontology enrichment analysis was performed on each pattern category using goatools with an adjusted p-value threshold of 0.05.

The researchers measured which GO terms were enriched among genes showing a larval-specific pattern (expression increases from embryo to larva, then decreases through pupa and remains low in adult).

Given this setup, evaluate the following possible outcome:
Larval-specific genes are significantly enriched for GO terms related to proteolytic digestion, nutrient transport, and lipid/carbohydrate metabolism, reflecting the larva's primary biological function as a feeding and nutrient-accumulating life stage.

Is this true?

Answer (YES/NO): NO